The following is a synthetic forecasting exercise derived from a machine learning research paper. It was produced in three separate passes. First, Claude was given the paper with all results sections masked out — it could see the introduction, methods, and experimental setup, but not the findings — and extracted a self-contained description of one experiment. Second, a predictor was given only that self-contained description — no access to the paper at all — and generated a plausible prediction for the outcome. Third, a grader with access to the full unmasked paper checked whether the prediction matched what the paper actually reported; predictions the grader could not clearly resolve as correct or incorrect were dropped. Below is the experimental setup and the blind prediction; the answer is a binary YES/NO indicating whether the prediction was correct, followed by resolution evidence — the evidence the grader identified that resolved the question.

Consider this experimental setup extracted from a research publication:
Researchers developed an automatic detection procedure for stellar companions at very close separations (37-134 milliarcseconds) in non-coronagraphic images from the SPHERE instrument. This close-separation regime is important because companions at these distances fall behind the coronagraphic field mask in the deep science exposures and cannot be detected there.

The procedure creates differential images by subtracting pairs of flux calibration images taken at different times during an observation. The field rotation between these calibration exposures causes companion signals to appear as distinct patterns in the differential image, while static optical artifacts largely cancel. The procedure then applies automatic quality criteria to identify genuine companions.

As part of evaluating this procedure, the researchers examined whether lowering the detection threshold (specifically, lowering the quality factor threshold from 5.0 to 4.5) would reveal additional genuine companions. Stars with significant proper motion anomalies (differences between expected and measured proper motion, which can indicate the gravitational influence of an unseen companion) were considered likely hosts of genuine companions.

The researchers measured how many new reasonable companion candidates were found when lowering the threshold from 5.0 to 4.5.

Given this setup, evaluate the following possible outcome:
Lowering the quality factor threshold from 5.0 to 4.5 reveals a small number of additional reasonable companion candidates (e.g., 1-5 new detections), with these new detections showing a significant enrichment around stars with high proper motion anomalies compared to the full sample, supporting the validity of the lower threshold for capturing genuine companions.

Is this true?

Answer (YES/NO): YES